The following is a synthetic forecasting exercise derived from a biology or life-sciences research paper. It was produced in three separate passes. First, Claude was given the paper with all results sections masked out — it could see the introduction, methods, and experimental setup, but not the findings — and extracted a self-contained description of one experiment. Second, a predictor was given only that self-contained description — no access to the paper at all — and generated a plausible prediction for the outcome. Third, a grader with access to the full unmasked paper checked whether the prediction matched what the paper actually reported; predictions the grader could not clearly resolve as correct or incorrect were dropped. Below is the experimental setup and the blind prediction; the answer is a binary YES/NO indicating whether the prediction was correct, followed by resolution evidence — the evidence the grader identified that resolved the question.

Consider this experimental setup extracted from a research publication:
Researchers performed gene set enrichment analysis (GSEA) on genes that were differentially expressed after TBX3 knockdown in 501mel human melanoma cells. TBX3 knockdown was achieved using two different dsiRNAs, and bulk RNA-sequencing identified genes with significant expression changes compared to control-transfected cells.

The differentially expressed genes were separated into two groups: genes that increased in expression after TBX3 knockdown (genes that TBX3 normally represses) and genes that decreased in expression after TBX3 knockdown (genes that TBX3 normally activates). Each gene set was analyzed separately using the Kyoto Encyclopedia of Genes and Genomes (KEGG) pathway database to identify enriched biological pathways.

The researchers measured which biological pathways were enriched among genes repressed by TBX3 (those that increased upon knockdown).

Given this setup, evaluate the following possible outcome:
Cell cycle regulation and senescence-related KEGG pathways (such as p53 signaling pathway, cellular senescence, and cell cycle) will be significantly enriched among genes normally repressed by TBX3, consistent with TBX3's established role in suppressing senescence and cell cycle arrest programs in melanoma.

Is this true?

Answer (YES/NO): NO